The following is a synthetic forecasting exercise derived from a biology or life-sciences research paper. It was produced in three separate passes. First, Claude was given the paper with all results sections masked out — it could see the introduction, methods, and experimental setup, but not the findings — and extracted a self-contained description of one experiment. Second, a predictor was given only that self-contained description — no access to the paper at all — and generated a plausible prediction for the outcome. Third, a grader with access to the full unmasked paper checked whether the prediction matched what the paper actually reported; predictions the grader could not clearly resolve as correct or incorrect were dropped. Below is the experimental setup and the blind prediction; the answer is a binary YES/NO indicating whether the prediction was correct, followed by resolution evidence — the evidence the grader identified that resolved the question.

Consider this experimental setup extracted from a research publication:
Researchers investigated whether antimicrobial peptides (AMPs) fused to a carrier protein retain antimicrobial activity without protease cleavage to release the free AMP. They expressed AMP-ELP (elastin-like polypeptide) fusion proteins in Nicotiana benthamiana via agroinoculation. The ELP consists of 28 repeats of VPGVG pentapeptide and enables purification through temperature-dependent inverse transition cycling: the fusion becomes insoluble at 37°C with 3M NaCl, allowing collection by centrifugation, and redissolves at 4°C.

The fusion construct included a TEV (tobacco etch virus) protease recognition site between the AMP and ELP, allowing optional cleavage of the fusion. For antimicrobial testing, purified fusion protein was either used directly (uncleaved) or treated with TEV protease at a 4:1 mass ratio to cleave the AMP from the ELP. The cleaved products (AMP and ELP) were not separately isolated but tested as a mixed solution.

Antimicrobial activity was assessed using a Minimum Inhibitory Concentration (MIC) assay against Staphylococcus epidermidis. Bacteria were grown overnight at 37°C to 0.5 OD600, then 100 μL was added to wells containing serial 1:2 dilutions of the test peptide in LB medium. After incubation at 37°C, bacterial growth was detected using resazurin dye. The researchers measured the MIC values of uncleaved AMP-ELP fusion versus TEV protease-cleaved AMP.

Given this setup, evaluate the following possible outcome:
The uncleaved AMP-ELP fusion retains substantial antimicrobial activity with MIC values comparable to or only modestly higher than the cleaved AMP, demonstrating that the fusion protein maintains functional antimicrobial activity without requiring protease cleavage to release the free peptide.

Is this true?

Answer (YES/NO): NO